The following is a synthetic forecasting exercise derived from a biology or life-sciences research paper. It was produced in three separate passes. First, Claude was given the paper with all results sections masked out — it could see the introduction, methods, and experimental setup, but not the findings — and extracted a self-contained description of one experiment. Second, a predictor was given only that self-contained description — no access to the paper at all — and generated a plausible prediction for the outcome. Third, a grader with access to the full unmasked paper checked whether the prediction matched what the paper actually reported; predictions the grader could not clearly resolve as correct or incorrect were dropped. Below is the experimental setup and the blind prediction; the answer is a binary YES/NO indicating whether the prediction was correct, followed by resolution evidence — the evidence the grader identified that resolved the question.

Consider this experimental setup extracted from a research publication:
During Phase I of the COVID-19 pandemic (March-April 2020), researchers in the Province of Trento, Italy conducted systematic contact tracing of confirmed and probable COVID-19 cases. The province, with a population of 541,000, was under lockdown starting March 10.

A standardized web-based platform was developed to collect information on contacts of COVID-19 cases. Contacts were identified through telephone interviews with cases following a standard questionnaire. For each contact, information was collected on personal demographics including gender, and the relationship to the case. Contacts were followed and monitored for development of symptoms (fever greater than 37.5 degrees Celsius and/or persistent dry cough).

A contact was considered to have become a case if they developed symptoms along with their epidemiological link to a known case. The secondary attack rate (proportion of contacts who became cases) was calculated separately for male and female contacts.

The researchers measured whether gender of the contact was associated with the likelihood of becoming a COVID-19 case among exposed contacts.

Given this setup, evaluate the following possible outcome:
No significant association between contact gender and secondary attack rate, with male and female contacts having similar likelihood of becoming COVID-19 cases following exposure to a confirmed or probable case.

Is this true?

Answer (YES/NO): YES